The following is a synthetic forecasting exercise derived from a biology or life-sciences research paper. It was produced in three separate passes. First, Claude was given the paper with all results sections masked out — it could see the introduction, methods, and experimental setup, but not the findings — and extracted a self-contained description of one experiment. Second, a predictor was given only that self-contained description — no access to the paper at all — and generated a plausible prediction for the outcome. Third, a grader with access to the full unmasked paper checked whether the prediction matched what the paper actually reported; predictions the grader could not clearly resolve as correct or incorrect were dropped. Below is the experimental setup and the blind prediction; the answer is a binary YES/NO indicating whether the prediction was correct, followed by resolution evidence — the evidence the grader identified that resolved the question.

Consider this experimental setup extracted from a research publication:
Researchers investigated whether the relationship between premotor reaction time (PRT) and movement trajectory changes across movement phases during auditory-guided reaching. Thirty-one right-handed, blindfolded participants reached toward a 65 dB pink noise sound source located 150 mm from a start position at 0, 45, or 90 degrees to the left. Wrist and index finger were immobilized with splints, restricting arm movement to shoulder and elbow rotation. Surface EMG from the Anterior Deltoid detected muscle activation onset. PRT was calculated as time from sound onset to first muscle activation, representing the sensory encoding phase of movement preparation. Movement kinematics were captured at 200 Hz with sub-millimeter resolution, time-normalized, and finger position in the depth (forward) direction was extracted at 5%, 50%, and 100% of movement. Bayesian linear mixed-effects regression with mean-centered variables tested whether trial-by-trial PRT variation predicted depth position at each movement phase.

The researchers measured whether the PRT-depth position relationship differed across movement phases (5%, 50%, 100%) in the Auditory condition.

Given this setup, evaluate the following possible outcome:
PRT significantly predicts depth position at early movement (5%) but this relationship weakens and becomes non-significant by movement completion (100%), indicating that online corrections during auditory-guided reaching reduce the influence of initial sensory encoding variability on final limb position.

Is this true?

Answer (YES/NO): NO